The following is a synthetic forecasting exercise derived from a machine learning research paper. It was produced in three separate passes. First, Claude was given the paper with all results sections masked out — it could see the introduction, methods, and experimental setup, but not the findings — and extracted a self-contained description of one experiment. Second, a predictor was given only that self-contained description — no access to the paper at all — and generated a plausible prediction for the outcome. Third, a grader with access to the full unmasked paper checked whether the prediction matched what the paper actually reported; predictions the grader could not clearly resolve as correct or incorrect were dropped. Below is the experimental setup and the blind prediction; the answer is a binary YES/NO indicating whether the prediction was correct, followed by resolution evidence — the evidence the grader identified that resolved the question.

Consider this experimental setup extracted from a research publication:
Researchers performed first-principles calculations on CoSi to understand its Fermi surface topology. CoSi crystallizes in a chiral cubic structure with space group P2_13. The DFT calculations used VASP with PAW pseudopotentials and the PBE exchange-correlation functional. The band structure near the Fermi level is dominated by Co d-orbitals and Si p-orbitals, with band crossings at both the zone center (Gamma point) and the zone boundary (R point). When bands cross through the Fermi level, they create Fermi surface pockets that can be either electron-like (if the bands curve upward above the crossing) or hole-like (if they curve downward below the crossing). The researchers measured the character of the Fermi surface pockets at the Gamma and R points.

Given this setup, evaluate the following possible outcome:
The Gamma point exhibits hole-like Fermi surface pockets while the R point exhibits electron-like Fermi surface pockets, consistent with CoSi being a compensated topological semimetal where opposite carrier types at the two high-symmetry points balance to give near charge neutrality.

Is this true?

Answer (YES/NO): YES